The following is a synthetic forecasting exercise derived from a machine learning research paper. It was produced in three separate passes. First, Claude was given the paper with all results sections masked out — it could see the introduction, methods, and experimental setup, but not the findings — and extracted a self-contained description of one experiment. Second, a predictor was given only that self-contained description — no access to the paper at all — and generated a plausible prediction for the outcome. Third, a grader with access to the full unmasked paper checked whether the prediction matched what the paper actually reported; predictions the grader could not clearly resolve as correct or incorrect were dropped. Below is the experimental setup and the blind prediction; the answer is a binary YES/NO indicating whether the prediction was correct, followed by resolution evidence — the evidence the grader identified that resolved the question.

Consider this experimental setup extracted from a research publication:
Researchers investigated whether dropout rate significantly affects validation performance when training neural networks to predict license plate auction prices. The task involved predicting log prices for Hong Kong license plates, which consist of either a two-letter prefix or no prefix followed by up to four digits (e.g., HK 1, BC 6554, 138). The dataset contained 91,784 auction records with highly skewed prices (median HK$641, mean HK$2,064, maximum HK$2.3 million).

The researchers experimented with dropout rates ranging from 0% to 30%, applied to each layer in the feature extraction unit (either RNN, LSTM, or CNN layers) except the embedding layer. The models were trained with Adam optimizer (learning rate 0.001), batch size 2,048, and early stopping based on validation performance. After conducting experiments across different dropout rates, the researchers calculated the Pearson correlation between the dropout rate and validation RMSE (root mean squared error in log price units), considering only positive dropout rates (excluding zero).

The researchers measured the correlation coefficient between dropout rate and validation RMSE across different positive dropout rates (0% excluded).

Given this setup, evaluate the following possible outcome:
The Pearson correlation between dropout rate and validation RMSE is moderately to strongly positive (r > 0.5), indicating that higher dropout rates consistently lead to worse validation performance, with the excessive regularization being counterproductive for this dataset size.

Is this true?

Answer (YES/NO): NO